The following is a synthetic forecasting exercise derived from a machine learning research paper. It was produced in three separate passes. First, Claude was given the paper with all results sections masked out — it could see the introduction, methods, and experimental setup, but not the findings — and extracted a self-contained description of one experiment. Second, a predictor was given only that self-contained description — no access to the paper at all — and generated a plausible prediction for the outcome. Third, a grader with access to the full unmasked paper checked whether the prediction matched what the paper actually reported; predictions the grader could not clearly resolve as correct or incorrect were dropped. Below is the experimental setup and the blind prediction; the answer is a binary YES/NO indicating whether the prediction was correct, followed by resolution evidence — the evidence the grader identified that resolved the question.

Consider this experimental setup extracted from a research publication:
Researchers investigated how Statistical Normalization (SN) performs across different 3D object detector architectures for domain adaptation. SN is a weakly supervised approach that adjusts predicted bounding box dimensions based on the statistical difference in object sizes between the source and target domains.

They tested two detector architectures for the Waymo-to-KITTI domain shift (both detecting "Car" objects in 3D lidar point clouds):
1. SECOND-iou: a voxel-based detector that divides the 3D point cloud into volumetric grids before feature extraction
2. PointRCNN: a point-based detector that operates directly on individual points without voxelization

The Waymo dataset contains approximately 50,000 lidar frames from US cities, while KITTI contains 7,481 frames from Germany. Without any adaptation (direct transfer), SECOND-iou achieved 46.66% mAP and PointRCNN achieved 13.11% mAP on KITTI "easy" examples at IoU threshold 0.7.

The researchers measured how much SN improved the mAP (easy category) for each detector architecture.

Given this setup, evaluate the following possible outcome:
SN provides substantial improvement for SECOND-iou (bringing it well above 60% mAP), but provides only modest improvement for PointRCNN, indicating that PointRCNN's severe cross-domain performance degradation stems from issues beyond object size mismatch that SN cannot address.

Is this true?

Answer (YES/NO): NO